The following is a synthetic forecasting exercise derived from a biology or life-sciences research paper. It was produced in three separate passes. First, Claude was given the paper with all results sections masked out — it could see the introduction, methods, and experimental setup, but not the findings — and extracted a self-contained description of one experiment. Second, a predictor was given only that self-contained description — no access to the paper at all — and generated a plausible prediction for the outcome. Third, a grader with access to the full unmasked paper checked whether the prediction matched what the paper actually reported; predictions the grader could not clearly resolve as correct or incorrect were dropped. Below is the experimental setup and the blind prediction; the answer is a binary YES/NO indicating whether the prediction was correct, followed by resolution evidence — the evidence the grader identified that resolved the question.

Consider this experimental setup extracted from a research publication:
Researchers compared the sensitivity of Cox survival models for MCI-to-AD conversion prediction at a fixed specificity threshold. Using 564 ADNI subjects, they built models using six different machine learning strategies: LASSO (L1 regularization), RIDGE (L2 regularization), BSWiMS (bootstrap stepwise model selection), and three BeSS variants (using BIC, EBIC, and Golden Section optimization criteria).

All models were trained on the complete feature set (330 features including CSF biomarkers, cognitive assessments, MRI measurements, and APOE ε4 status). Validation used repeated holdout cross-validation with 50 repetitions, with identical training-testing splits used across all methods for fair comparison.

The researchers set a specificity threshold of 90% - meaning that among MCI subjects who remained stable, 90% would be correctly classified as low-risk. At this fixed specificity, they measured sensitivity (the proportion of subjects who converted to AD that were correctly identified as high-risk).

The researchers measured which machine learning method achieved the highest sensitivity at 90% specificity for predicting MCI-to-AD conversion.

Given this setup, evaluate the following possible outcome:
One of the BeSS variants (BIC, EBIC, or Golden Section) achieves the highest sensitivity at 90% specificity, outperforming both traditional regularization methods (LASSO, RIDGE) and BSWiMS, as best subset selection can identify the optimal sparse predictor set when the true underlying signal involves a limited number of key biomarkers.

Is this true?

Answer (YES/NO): NO